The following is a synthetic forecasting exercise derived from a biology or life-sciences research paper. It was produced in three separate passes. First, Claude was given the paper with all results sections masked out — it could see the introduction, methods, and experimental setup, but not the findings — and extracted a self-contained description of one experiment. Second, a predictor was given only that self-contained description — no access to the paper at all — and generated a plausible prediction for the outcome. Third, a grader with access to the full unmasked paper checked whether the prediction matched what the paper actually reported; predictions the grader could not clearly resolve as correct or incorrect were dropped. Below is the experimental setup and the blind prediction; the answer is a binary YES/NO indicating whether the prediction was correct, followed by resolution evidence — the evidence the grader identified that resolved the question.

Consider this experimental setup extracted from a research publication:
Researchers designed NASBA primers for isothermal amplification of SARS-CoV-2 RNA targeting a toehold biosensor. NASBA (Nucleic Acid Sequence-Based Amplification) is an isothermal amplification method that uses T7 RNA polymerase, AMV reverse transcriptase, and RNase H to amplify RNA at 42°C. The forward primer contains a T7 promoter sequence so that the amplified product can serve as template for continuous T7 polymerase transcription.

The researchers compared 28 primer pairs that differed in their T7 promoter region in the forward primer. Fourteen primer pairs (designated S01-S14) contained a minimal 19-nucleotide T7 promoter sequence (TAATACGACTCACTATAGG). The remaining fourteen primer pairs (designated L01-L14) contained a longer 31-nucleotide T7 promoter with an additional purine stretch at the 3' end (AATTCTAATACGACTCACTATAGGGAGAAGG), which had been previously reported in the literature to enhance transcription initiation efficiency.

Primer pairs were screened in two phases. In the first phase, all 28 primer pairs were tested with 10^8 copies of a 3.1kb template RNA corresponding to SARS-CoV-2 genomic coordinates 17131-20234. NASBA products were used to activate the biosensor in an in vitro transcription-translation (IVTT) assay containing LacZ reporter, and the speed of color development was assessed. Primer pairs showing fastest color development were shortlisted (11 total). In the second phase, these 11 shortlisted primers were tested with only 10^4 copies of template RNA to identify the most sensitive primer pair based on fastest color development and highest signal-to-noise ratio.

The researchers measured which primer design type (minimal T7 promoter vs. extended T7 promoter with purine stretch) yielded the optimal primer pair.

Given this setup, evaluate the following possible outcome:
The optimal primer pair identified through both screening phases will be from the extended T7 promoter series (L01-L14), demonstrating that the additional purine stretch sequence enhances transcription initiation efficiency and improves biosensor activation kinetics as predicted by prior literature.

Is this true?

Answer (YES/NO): NO